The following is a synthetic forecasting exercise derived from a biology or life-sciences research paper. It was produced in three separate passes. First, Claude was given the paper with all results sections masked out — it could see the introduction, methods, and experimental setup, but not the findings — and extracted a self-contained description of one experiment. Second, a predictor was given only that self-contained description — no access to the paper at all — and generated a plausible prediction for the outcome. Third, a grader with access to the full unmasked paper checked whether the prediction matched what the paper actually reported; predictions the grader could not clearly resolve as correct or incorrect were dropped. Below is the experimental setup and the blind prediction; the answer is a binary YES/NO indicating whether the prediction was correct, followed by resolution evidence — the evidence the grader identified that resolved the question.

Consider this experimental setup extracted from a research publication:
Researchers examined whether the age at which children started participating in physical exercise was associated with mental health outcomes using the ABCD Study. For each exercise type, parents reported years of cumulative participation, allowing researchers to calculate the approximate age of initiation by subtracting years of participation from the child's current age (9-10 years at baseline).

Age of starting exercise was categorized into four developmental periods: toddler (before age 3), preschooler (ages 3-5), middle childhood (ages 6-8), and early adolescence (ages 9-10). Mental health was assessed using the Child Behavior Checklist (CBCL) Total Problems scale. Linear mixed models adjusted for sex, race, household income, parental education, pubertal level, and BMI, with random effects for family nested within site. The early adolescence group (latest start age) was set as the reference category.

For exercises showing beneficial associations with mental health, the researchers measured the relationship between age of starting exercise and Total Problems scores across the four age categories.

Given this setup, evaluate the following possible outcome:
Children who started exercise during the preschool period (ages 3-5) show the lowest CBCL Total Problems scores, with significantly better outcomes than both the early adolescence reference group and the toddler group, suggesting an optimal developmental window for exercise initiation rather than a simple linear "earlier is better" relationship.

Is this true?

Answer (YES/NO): NO